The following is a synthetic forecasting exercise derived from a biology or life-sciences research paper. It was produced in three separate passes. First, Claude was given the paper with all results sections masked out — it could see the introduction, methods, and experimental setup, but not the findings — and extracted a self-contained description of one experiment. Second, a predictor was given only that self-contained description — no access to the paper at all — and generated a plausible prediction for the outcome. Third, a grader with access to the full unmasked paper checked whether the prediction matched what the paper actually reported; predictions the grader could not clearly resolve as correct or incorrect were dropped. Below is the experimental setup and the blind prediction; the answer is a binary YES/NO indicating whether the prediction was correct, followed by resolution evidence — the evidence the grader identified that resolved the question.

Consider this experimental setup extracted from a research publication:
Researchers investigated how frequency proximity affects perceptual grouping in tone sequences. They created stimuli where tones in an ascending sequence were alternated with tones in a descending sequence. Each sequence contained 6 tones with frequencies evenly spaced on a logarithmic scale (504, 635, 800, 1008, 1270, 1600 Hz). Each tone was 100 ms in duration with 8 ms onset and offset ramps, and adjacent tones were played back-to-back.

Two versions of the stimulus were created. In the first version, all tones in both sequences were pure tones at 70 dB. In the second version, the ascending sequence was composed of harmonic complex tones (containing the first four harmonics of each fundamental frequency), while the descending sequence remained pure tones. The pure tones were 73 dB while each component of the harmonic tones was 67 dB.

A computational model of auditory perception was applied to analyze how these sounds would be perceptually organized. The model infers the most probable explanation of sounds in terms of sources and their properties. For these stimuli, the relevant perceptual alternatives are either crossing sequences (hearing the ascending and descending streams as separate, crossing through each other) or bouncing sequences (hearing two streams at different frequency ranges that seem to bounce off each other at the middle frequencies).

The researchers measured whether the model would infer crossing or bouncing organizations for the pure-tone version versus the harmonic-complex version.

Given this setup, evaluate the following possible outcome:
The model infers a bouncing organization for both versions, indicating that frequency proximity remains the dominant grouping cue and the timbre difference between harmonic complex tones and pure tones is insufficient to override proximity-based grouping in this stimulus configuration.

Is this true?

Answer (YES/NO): NO